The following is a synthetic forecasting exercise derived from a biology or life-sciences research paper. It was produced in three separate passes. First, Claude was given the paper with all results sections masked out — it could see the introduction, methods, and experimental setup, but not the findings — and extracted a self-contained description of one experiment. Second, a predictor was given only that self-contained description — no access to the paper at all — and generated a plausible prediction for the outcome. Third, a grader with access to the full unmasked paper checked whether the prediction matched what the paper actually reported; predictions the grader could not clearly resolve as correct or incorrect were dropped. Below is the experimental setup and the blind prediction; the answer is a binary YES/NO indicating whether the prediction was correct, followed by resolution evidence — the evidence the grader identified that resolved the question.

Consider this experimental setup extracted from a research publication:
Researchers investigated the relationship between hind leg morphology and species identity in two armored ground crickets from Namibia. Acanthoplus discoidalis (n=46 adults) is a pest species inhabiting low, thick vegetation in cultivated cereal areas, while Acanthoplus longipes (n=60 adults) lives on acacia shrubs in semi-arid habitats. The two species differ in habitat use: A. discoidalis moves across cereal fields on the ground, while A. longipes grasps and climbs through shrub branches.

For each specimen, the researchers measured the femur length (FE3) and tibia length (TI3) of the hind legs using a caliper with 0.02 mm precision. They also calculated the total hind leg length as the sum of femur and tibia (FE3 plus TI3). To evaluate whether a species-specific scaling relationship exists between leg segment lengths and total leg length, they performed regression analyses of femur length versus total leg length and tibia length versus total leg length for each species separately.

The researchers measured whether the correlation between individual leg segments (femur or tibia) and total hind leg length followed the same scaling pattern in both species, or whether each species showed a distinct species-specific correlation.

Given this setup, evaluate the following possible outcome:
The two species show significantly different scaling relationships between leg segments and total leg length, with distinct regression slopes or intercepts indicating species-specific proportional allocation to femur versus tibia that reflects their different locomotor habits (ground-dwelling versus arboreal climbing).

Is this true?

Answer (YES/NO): NO